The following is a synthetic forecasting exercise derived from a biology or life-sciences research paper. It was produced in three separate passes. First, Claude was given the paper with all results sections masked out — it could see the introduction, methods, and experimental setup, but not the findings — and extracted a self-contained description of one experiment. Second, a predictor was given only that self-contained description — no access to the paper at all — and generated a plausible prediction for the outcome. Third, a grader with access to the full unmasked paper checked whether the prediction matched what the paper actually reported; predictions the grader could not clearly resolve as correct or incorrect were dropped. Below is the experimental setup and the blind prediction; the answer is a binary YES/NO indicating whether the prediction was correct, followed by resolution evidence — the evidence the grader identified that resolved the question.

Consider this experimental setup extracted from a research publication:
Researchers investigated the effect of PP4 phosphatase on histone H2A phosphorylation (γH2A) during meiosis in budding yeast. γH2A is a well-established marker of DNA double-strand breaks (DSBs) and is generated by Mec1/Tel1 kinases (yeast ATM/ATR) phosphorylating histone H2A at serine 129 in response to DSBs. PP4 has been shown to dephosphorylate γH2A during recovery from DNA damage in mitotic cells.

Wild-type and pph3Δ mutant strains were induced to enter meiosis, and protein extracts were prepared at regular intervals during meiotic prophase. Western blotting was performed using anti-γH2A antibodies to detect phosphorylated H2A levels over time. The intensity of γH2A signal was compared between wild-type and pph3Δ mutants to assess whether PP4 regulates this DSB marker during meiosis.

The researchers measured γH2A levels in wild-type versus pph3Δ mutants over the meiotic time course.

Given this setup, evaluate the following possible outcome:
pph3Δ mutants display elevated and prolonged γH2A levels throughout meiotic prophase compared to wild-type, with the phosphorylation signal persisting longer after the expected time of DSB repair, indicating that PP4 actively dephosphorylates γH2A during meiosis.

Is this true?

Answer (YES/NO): YES